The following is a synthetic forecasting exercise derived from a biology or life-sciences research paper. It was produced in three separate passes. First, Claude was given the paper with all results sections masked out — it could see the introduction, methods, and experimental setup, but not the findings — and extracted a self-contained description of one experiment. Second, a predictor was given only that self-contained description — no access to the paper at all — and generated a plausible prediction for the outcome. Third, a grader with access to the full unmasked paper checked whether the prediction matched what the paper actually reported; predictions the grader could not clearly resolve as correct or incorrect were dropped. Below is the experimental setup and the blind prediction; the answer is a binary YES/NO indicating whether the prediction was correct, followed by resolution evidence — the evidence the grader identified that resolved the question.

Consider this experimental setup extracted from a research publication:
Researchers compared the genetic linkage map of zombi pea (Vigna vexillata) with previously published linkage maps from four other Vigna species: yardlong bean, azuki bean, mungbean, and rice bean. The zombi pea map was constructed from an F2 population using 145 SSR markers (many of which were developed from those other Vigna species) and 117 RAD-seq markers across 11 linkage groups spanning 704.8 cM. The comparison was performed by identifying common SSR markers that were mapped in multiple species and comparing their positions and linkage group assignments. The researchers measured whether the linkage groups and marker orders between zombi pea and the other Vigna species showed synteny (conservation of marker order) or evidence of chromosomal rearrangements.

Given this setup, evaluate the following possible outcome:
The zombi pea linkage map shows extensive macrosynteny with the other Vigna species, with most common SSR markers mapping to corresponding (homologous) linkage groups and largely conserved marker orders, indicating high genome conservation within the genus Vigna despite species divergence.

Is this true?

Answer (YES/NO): NO